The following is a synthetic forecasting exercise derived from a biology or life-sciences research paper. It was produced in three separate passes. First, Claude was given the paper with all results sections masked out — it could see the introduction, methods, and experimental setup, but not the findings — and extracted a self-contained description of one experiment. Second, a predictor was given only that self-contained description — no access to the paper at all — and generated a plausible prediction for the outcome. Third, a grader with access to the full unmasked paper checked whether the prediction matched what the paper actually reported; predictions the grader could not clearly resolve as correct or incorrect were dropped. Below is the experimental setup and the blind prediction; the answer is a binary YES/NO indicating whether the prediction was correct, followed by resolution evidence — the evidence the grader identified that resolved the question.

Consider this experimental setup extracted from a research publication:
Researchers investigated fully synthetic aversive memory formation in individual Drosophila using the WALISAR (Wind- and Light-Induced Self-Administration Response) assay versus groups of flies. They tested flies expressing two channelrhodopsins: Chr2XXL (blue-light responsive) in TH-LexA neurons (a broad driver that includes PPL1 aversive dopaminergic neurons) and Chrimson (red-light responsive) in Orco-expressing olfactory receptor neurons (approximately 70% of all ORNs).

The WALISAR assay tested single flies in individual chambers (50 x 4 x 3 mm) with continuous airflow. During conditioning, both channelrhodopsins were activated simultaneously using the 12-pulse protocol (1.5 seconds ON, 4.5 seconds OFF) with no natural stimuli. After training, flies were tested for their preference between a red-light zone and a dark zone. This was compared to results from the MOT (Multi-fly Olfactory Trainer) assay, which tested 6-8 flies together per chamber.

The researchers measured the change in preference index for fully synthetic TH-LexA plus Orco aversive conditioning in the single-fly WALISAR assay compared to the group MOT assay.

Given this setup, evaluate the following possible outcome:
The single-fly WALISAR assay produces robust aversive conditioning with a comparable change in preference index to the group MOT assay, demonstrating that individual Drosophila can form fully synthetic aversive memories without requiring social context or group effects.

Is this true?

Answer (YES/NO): NO